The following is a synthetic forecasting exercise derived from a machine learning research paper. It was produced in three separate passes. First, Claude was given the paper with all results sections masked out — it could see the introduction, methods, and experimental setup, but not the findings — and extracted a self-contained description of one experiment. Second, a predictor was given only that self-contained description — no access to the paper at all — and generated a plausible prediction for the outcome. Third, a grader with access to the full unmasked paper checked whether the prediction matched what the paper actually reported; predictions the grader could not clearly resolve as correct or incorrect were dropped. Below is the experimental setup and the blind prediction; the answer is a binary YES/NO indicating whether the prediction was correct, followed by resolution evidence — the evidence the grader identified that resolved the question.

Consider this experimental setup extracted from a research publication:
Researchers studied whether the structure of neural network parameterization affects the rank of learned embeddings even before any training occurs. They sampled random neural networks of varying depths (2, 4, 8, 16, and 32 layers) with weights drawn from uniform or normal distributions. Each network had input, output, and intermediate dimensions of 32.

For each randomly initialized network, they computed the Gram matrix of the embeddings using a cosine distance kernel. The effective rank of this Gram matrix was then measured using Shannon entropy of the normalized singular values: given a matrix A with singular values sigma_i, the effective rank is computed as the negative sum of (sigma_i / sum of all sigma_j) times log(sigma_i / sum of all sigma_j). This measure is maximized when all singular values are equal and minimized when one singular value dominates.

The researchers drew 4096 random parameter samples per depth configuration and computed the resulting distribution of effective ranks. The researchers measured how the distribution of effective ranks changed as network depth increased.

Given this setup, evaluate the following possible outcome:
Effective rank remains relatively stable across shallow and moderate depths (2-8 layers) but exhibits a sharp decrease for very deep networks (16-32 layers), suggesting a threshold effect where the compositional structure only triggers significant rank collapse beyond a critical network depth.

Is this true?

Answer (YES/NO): NO